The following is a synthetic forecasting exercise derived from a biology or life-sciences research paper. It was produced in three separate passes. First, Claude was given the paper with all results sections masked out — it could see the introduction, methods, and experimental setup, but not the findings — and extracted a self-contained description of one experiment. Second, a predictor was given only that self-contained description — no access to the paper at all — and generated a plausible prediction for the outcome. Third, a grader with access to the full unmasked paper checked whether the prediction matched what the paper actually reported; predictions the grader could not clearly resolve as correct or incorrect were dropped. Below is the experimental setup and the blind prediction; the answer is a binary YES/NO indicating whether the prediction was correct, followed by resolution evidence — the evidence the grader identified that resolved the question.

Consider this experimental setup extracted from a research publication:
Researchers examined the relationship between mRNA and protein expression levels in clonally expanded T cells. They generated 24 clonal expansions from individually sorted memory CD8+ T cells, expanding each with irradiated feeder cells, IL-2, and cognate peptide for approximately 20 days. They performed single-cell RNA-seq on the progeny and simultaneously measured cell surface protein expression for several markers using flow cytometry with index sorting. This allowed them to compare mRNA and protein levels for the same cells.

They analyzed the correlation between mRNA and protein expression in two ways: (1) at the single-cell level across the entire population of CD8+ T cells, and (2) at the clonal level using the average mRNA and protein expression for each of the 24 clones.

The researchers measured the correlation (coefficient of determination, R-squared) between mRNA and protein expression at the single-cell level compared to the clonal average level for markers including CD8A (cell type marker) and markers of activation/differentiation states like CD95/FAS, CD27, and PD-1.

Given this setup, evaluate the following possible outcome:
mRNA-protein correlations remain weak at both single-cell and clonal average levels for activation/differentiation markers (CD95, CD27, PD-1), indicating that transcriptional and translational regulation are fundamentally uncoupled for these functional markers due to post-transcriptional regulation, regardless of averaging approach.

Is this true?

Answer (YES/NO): NO